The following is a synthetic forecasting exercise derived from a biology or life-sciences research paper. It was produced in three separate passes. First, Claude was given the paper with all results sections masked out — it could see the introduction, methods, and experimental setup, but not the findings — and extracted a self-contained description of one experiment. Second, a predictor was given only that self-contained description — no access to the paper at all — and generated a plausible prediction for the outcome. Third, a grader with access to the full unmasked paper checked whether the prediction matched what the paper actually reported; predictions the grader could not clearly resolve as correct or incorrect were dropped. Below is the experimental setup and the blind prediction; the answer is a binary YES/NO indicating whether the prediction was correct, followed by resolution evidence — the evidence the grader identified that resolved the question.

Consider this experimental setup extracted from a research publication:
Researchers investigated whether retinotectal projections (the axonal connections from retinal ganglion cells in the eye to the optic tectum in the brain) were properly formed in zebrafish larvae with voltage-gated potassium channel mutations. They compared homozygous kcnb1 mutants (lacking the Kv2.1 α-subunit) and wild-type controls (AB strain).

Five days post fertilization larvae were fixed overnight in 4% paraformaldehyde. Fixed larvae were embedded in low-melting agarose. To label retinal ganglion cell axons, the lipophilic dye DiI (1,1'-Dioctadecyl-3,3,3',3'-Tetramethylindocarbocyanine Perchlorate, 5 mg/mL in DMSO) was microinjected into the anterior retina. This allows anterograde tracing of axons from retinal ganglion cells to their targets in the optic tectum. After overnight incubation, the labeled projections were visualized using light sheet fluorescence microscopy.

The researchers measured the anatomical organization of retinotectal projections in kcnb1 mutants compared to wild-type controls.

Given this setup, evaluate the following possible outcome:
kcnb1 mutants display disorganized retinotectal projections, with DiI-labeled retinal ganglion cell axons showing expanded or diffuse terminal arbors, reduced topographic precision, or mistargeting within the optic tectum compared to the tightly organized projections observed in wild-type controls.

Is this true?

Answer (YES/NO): NO